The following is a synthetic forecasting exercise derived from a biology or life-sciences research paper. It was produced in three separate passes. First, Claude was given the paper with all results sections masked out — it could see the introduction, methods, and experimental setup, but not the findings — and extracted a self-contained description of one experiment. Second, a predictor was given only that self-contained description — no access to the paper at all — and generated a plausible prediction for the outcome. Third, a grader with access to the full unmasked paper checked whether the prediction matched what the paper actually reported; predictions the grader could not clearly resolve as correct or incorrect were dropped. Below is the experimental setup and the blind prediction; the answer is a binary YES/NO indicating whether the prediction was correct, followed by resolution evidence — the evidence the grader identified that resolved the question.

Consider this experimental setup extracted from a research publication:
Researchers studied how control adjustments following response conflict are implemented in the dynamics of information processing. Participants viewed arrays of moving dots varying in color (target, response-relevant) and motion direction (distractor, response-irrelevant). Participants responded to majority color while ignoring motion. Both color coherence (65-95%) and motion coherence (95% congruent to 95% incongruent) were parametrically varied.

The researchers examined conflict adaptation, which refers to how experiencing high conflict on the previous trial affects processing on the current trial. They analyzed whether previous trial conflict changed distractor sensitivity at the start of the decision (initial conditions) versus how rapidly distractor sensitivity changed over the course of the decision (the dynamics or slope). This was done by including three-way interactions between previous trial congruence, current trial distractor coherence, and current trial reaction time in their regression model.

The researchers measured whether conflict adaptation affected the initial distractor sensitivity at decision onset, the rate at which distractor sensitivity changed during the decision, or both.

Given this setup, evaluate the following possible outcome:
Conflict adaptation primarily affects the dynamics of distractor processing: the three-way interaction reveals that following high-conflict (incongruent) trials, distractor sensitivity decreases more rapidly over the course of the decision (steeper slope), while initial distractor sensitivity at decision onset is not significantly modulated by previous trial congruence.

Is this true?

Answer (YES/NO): NO